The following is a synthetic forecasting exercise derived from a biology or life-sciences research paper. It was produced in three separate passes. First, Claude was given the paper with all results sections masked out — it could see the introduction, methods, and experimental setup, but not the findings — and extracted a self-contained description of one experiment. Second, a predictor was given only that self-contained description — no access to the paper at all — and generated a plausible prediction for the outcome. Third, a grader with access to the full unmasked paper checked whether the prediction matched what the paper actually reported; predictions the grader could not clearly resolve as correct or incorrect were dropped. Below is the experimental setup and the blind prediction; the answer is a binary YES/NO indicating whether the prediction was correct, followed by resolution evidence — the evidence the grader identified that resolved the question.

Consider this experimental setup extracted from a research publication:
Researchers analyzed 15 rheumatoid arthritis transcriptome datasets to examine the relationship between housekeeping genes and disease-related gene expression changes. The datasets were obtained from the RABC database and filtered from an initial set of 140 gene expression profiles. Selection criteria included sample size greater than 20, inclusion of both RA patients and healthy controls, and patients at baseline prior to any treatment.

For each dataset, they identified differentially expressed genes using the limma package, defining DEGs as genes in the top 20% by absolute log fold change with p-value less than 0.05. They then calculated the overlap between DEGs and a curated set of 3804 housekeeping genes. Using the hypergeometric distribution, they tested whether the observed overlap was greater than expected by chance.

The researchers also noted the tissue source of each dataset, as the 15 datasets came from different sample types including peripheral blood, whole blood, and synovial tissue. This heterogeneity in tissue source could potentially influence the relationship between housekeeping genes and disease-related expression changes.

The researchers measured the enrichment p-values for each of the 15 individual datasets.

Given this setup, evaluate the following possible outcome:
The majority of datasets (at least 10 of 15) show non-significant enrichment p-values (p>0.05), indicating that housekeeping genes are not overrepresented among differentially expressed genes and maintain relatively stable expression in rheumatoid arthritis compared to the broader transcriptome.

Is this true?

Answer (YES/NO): NO